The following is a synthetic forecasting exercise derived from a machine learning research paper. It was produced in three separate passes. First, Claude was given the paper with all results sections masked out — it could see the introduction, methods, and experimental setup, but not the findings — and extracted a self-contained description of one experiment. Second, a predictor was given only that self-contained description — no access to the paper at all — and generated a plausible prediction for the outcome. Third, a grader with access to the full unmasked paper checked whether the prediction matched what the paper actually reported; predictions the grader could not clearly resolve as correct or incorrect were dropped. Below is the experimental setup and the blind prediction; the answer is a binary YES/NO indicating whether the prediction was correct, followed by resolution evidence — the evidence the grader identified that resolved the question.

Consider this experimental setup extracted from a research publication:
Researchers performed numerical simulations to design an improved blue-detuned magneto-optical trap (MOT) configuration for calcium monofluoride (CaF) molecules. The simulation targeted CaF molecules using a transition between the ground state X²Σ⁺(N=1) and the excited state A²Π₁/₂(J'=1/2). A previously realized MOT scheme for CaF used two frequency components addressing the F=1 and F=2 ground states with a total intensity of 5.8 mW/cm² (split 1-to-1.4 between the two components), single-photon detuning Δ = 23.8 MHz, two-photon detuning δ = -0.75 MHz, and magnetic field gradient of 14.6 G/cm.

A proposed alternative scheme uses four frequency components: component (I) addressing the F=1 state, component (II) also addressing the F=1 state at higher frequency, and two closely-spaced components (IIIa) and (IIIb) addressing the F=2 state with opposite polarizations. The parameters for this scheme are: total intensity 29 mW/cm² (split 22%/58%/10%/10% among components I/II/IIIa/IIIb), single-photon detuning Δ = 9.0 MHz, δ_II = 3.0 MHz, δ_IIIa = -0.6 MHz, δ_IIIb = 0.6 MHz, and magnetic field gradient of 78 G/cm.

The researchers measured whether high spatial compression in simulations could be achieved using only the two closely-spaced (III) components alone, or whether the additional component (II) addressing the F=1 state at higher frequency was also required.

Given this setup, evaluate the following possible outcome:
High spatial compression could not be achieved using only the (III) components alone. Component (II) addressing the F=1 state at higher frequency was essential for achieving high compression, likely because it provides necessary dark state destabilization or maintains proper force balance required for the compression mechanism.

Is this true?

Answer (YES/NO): YES